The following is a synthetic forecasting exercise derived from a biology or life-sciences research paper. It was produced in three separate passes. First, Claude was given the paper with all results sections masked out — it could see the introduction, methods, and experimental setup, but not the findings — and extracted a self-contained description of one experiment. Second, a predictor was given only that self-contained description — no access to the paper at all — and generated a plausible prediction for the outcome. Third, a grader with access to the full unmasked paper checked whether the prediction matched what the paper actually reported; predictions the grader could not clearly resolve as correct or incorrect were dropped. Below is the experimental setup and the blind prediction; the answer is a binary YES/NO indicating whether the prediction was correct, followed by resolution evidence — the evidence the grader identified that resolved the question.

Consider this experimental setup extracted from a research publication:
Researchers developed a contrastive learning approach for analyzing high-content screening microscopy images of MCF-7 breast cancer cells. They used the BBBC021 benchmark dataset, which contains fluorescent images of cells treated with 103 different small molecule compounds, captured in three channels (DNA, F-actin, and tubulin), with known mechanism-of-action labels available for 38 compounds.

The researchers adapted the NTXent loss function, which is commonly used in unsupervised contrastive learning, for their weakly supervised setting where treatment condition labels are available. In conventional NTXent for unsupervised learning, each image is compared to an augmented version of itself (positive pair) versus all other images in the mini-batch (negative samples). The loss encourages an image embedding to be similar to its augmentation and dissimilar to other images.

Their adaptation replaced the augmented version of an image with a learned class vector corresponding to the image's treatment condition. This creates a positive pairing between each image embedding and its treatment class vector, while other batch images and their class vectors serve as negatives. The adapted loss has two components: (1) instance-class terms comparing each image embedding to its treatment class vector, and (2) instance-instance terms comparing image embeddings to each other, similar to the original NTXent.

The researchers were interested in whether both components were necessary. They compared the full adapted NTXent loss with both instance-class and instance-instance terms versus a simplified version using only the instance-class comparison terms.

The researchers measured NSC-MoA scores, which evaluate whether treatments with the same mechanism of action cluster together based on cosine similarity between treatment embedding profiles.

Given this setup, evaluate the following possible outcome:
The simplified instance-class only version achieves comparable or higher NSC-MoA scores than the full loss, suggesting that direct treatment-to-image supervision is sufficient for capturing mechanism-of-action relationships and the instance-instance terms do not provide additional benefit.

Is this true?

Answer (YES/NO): NO